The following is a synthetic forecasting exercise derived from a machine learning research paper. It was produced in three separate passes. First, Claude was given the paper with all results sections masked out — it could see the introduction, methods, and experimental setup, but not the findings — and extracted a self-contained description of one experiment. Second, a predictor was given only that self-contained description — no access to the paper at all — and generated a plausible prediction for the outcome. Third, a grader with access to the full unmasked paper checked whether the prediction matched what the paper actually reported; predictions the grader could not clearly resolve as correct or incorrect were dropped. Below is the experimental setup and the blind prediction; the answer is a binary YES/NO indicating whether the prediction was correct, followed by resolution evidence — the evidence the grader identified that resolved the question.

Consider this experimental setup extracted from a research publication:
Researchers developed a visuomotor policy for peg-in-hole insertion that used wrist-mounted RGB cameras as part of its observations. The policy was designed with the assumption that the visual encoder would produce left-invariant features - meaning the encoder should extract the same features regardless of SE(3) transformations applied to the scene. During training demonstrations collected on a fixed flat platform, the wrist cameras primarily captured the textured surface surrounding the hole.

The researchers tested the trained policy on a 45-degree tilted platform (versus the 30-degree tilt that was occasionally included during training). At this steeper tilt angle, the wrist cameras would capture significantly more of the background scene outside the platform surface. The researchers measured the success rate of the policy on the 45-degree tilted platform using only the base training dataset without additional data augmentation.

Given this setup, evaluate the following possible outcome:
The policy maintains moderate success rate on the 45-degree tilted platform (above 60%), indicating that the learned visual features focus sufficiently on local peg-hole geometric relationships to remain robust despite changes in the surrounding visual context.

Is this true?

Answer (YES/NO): NO